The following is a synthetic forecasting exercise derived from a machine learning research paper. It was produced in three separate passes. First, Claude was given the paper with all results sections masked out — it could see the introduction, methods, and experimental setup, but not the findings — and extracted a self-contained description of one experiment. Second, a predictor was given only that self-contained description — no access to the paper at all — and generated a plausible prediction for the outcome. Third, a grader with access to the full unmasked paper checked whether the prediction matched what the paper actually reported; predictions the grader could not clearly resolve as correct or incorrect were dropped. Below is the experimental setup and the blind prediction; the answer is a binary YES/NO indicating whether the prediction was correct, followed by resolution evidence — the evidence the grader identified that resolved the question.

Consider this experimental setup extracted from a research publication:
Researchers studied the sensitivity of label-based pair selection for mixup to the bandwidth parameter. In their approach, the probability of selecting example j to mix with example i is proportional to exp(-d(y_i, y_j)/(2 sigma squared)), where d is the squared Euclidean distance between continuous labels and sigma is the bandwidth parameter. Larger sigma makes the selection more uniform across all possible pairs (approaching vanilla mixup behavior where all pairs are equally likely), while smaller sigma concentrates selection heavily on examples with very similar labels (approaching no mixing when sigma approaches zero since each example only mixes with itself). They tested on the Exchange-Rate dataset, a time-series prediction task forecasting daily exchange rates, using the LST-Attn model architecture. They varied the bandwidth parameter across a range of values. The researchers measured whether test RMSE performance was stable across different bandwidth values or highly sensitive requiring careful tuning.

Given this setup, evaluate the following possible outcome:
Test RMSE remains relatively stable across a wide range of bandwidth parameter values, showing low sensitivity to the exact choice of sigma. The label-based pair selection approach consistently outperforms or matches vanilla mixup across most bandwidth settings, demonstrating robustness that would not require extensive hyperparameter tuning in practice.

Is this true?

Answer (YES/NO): YES